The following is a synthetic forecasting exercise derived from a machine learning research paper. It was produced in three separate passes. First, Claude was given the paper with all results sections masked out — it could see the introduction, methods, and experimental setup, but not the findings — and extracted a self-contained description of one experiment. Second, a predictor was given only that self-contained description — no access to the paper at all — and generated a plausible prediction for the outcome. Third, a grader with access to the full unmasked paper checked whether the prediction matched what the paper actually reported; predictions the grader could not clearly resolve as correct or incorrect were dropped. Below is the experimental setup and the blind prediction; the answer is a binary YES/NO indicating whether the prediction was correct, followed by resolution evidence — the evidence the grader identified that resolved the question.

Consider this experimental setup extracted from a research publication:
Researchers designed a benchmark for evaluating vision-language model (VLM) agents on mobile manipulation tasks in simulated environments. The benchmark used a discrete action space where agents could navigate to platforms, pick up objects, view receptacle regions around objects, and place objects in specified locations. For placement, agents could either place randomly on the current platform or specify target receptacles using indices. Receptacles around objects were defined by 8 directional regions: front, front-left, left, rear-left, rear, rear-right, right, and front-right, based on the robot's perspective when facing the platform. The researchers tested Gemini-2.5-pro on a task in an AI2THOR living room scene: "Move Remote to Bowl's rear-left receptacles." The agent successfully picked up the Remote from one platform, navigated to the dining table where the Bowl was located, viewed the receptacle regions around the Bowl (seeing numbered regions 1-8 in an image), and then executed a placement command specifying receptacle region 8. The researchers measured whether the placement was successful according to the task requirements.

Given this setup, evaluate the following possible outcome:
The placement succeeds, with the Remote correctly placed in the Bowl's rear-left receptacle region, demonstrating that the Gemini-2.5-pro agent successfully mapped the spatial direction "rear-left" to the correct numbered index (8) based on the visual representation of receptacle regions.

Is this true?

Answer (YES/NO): NO